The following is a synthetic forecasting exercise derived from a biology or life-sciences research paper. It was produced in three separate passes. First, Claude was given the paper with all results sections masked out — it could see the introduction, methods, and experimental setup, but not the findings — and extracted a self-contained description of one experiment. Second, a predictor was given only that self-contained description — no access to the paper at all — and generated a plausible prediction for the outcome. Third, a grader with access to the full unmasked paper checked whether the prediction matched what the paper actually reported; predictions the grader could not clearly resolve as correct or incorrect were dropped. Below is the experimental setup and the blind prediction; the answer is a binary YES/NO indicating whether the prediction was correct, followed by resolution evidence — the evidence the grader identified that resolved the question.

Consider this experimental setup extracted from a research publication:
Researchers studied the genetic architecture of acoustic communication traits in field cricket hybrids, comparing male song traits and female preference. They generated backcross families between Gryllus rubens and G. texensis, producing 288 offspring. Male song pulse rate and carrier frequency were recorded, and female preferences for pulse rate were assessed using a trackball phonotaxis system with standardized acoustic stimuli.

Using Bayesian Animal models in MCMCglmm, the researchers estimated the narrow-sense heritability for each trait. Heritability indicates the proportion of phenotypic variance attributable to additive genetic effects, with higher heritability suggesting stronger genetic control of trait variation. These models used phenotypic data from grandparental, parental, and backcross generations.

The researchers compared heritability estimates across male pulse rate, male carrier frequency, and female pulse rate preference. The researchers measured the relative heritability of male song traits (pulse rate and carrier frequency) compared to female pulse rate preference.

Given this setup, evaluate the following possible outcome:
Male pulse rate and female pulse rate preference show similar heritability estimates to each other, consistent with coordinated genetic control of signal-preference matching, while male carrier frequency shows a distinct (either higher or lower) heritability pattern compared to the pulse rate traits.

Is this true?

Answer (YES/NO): NO